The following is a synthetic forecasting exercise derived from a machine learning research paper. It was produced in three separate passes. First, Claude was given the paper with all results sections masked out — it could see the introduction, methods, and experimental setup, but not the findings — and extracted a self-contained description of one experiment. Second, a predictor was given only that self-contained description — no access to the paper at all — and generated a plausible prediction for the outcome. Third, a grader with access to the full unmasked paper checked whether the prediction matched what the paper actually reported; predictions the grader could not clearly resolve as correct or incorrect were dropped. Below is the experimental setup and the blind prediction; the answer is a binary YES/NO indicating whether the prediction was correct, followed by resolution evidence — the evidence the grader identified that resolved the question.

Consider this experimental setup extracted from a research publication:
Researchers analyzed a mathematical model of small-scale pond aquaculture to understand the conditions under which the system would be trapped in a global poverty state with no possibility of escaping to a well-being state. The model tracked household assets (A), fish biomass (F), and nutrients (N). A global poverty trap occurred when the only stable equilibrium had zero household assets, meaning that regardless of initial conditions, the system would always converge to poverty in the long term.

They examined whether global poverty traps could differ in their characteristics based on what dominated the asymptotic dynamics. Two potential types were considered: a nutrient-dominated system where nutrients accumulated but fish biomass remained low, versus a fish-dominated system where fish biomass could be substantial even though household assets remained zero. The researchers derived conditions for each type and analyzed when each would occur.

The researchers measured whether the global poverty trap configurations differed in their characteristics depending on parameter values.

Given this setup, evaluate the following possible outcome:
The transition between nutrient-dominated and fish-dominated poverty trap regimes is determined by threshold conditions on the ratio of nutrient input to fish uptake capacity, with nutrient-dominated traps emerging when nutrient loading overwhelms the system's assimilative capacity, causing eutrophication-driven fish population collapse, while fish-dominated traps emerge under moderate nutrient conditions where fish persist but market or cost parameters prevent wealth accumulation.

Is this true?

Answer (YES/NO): NO